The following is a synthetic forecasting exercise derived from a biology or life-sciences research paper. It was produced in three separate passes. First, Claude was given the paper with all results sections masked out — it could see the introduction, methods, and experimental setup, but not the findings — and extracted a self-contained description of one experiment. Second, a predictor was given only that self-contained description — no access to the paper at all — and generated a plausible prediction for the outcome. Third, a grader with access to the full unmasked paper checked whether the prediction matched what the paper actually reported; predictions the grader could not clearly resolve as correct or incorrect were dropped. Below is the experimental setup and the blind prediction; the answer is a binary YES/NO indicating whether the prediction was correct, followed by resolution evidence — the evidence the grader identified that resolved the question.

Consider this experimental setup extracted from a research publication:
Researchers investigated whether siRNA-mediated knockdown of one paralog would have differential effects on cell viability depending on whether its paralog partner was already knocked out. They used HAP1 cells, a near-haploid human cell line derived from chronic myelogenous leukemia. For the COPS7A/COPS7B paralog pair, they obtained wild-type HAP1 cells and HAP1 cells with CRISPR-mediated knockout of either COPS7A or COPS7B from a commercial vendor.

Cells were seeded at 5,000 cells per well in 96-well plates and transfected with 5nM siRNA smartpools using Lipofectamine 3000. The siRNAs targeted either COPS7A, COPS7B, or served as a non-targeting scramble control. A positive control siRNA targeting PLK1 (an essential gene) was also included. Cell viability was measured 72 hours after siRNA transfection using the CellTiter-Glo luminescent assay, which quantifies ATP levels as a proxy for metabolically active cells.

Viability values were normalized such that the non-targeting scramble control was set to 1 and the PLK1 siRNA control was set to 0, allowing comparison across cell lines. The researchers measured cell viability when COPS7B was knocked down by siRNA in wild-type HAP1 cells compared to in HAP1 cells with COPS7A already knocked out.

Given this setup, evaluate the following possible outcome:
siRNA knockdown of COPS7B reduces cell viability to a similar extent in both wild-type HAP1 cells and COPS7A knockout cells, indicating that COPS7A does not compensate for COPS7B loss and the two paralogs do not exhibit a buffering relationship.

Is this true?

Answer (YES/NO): NO